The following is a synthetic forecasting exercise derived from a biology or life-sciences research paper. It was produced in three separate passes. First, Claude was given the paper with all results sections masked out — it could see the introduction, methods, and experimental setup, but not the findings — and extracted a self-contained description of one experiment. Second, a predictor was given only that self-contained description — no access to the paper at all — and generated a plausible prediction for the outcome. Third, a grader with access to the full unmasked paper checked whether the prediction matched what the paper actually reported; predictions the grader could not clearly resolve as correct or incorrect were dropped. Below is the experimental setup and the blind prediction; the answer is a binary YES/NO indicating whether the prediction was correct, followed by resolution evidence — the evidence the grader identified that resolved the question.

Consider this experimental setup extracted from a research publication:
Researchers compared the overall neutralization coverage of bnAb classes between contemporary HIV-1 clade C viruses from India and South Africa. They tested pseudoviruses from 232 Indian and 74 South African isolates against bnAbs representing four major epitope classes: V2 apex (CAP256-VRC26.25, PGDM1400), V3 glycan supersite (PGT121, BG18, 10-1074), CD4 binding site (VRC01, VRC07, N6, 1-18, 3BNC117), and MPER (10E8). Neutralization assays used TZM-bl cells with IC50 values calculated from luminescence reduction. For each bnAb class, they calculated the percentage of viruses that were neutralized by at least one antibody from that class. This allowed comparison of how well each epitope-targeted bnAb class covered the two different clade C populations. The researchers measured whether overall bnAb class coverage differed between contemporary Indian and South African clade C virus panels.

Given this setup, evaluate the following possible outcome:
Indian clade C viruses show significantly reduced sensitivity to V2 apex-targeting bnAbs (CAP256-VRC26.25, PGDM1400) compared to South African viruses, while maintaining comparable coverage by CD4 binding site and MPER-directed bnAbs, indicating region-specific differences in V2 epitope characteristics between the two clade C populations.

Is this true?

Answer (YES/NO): NO